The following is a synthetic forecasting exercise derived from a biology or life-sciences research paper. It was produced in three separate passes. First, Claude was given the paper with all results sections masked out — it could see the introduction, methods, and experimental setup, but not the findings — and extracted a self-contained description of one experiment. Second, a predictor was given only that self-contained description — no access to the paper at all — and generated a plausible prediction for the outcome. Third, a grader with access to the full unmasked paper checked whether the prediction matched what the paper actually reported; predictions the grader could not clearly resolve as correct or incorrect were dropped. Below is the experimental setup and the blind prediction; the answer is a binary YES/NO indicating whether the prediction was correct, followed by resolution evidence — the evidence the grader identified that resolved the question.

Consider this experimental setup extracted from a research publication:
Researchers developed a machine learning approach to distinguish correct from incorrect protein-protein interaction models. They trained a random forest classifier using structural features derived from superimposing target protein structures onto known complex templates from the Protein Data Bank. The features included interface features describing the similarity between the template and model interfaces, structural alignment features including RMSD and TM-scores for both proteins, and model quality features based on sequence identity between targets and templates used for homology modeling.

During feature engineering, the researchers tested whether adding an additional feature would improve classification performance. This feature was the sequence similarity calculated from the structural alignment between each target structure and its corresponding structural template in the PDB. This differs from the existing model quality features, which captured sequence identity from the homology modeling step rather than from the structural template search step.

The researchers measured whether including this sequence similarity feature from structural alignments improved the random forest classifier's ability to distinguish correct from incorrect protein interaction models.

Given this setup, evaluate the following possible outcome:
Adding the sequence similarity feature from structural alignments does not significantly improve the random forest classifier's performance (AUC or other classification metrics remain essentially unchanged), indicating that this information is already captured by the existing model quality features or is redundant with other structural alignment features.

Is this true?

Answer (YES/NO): YES